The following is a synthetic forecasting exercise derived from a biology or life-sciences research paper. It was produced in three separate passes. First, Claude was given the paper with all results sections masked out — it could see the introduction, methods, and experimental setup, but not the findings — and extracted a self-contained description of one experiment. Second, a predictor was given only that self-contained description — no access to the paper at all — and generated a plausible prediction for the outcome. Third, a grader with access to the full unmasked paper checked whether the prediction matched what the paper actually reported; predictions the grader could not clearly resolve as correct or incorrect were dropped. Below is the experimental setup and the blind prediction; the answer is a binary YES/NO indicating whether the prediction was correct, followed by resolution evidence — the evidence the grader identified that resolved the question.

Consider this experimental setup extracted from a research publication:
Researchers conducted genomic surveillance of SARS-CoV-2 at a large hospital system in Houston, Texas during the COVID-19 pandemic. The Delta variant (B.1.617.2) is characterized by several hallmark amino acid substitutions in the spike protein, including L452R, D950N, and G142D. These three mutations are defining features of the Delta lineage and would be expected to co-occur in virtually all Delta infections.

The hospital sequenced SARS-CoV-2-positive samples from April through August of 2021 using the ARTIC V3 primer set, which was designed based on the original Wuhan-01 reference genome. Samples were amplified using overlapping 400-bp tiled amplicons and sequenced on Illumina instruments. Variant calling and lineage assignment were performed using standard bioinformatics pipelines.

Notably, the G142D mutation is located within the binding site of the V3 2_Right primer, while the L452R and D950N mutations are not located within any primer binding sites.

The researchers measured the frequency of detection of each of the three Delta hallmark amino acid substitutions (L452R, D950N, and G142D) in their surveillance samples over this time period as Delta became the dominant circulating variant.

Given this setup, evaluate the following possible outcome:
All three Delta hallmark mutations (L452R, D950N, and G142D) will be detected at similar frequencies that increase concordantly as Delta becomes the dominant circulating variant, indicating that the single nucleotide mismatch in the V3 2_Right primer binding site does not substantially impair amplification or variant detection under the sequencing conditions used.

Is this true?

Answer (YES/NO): NO